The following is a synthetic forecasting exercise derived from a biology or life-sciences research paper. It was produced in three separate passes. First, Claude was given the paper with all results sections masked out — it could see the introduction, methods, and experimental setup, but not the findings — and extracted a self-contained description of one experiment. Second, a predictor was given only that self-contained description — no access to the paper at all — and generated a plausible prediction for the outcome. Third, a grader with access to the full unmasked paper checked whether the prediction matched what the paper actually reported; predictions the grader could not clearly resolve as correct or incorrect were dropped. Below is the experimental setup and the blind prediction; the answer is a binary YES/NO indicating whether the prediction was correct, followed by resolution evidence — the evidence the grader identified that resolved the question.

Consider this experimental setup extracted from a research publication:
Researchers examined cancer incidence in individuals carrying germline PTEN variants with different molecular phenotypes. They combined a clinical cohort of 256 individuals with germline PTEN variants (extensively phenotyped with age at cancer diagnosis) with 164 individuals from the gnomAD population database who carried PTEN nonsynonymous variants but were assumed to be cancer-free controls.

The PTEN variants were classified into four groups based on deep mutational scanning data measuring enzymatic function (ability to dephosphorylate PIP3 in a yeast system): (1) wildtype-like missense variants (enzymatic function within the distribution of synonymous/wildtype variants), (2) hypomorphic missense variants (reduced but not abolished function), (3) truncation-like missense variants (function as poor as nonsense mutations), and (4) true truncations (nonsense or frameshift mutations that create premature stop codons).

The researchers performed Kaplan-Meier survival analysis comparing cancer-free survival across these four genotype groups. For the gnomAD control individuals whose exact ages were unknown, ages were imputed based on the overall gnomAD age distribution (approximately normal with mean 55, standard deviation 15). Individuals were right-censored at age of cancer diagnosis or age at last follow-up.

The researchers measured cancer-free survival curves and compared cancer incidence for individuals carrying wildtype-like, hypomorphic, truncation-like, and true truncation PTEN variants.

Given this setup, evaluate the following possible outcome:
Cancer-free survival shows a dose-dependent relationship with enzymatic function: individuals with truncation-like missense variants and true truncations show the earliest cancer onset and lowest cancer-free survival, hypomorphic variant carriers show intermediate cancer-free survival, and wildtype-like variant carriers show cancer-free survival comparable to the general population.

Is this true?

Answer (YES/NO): NO